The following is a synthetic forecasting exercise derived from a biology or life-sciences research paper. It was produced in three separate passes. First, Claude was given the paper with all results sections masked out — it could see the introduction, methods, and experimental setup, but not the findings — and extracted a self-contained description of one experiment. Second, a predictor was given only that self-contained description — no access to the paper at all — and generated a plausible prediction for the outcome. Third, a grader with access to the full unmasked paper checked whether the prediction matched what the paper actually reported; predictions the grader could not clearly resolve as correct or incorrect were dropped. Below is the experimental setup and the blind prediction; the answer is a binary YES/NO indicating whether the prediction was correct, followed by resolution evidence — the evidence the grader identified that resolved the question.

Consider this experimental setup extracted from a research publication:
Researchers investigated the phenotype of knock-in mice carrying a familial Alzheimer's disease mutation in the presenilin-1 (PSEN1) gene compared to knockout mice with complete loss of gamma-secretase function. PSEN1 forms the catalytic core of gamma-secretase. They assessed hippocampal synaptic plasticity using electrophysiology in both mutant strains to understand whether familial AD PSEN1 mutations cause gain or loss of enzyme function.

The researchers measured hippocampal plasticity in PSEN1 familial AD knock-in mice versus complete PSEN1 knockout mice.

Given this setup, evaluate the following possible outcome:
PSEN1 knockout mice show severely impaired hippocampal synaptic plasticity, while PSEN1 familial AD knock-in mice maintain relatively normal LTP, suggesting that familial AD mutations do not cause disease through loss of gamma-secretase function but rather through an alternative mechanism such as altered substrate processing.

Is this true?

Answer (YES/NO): NO